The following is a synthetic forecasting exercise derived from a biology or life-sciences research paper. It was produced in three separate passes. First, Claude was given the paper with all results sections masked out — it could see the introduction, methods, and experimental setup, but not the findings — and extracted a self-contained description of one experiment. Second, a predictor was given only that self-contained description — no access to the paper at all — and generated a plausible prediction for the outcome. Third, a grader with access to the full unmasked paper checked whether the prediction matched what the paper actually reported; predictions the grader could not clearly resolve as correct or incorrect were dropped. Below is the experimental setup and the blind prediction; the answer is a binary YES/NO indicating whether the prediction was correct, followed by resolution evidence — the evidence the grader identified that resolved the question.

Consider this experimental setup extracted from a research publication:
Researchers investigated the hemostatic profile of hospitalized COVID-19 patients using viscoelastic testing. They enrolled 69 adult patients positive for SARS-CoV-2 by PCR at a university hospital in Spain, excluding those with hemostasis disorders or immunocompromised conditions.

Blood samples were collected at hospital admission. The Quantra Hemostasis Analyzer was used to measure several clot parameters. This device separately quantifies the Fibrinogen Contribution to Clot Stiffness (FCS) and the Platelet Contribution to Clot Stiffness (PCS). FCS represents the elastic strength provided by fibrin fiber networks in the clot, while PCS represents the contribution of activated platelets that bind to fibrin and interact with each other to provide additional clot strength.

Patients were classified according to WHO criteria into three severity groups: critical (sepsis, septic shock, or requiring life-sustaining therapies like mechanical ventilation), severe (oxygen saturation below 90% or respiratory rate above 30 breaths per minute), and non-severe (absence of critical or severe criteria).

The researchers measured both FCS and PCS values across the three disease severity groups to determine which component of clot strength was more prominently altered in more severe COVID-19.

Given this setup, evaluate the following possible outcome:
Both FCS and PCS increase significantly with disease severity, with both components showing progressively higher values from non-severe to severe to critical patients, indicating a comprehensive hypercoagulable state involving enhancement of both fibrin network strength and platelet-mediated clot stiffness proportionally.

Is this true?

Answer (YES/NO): NO